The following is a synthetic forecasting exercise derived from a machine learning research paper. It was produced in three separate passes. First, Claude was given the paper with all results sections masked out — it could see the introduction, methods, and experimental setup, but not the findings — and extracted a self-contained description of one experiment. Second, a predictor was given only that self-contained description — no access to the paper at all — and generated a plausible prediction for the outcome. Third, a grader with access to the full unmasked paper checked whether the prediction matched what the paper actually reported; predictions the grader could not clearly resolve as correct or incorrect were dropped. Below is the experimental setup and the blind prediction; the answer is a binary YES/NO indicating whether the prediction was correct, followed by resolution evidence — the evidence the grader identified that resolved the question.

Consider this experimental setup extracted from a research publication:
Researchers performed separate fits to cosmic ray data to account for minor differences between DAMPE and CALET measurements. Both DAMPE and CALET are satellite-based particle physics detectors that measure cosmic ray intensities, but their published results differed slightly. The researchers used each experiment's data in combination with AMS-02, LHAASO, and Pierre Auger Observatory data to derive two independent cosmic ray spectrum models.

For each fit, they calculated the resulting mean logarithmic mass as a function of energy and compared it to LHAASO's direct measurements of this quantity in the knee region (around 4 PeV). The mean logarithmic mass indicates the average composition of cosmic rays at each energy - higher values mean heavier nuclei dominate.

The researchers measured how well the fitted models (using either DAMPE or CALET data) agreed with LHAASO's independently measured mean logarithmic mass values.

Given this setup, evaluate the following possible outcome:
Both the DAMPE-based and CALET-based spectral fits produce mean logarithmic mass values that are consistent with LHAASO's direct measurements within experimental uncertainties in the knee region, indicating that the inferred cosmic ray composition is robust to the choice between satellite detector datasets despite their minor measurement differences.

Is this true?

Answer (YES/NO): YES